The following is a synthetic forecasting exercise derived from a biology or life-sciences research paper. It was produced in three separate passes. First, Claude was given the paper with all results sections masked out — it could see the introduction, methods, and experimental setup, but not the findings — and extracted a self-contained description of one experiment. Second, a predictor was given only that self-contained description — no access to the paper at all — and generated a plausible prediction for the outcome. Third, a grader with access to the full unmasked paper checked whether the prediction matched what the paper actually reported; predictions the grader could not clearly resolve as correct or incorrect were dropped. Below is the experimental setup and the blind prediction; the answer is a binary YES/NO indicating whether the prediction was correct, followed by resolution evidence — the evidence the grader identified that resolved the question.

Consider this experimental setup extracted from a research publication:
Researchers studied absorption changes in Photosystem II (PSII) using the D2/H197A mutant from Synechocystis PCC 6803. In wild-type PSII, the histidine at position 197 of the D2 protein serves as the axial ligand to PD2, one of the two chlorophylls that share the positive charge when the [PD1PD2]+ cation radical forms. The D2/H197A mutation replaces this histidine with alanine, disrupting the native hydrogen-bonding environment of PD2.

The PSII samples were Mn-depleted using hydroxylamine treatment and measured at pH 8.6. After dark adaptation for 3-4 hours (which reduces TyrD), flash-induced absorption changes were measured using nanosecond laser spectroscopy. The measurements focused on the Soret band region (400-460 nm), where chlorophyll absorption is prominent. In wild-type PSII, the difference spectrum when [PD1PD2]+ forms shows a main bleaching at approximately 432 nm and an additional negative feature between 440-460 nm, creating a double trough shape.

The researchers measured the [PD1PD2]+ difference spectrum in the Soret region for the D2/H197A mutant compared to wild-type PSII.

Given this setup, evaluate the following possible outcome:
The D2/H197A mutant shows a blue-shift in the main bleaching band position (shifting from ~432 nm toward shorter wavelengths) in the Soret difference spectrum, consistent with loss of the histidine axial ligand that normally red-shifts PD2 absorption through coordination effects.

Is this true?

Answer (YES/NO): NO